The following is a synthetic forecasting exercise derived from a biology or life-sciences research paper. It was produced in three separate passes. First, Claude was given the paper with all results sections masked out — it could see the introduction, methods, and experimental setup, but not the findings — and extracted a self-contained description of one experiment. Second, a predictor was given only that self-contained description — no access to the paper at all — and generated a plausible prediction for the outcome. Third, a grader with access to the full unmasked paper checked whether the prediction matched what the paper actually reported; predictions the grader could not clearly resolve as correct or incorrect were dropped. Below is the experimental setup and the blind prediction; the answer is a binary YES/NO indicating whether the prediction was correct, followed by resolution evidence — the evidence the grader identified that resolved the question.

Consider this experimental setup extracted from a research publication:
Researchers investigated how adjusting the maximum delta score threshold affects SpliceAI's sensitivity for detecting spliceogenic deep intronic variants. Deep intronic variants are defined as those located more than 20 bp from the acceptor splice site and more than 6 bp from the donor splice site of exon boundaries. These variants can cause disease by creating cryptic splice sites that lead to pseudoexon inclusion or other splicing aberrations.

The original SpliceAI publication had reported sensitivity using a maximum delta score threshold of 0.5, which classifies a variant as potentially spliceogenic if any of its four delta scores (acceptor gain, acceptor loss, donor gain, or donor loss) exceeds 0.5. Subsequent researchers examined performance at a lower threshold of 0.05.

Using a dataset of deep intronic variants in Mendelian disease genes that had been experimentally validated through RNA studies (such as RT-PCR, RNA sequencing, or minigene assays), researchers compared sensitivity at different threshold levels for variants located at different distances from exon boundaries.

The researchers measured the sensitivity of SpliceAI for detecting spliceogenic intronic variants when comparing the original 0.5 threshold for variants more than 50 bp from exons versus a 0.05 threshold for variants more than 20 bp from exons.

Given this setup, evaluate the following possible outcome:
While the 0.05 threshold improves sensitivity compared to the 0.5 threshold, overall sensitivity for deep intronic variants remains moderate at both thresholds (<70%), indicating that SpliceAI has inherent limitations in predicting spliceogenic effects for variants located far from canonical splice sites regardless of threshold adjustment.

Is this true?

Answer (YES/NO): NO